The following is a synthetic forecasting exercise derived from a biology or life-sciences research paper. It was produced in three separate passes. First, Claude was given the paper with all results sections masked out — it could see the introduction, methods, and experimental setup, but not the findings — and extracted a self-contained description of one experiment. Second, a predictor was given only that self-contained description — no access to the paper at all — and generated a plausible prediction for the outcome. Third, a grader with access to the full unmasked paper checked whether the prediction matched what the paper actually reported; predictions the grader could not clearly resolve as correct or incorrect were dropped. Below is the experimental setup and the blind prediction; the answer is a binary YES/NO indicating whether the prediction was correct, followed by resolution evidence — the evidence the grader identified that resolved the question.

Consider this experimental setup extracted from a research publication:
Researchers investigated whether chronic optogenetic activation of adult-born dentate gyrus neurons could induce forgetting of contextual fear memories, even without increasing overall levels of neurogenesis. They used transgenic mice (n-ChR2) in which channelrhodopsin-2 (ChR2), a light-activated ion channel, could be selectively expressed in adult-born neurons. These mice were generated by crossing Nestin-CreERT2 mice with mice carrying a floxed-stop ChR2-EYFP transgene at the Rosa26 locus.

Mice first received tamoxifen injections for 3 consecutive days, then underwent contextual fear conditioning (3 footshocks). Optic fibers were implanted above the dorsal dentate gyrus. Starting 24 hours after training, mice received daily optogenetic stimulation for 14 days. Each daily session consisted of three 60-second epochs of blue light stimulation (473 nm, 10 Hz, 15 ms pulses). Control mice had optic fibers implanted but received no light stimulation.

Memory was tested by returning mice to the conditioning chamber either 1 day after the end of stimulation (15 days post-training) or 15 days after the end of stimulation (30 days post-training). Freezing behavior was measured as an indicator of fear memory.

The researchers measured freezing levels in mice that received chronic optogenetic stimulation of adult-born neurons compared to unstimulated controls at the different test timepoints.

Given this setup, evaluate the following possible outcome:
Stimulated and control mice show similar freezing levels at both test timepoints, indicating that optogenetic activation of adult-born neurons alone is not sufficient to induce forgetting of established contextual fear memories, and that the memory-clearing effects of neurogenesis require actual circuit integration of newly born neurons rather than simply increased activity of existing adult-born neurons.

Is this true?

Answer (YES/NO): NO